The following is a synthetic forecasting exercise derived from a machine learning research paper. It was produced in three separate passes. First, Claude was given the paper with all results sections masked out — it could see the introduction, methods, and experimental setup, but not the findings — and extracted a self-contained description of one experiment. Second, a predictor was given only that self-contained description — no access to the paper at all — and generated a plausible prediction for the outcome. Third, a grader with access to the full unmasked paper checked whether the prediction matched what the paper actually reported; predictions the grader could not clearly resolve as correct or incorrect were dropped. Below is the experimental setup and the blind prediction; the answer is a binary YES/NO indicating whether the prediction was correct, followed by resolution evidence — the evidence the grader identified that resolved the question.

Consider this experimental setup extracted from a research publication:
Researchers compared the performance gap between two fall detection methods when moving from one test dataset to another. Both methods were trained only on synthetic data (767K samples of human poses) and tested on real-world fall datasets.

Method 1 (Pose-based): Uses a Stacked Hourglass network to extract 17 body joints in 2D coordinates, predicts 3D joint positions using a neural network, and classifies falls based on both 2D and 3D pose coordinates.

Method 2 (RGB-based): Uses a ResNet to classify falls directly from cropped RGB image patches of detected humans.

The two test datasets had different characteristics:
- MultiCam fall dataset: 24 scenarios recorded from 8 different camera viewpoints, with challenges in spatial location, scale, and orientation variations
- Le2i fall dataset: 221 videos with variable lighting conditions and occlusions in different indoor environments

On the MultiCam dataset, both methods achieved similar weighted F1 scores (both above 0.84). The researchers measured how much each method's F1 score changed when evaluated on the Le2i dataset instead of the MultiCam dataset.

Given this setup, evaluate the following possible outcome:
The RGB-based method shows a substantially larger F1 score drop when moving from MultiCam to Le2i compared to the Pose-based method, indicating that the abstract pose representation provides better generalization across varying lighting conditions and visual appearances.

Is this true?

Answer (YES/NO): YES